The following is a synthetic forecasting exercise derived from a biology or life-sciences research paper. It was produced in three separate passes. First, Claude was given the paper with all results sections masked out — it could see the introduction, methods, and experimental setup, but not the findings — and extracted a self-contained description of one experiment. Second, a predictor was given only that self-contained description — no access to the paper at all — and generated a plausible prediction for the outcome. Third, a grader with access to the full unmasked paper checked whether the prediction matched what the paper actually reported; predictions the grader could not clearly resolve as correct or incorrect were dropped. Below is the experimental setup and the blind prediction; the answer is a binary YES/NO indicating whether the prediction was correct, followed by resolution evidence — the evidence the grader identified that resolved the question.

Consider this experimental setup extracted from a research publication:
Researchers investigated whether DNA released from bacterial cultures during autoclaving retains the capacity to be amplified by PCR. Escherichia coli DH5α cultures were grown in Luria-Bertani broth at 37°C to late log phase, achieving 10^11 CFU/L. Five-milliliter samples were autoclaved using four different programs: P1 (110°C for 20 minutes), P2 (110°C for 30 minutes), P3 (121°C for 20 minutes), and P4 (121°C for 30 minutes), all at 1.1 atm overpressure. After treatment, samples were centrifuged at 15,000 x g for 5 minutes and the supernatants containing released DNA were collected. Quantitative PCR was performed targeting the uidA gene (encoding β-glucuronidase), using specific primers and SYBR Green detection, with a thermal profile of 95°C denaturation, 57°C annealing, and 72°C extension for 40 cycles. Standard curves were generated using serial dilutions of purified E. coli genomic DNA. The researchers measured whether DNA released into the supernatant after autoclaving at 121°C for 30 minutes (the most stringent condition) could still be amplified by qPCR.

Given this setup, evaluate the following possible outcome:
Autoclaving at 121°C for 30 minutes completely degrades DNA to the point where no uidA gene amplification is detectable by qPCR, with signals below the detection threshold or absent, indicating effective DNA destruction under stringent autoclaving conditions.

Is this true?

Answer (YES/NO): NO